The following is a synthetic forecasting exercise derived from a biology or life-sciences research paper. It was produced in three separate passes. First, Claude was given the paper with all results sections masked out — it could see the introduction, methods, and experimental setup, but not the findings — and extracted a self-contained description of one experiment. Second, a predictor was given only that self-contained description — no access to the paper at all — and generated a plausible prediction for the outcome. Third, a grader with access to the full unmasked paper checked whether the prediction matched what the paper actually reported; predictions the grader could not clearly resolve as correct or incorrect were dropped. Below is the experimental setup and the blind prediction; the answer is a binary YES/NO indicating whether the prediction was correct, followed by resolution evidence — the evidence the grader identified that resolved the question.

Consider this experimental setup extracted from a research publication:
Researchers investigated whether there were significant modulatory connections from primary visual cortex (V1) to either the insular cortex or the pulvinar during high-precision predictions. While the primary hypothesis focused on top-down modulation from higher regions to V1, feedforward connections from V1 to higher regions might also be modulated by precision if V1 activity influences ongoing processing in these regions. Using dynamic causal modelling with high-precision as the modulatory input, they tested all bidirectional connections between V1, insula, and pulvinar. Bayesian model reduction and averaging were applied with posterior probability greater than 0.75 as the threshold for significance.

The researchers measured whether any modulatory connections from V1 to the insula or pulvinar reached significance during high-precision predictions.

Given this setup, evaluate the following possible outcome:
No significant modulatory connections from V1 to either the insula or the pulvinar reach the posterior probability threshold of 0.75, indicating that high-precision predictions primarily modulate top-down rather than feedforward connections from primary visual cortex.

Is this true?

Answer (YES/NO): YES